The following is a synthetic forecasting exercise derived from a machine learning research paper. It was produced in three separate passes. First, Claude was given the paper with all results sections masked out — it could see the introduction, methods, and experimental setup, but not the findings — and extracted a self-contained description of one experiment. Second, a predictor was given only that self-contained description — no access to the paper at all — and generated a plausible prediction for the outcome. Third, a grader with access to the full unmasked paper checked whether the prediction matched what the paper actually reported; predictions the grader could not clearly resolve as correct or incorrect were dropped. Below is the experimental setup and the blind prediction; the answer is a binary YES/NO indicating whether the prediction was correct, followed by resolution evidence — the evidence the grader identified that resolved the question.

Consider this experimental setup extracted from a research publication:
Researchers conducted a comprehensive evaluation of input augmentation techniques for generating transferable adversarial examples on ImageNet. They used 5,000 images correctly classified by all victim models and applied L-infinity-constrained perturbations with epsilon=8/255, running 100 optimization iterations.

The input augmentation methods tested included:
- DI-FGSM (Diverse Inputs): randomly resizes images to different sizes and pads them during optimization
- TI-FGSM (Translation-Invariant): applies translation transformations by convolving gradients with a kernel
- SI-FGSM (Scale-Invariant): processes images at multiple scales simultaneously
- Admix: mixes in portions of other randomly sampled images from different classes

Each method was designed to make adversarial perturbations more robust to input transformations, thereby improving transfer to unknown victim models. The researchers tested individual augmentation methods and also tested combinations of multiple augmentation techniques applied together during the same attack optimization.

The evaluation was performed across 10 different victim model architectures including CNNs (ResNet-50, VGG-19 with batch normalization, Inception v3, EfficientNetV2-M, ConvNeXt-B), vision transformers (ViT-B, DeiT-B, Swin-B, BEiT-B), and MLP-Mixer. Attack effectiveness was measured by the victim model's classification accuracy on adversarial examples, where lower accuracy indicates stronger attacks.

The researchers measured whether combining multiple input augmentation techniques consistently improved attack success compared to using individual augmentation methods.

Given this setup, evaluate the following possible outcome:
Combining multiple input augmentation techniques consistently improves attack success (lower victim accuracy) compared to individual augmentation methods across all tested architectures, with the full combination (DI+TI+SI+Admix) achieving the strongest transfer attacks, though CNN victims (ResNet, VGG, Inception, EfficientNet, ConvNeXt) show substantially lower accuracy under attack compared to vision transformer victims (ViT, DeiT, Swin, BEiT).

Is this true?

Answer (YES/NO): NO